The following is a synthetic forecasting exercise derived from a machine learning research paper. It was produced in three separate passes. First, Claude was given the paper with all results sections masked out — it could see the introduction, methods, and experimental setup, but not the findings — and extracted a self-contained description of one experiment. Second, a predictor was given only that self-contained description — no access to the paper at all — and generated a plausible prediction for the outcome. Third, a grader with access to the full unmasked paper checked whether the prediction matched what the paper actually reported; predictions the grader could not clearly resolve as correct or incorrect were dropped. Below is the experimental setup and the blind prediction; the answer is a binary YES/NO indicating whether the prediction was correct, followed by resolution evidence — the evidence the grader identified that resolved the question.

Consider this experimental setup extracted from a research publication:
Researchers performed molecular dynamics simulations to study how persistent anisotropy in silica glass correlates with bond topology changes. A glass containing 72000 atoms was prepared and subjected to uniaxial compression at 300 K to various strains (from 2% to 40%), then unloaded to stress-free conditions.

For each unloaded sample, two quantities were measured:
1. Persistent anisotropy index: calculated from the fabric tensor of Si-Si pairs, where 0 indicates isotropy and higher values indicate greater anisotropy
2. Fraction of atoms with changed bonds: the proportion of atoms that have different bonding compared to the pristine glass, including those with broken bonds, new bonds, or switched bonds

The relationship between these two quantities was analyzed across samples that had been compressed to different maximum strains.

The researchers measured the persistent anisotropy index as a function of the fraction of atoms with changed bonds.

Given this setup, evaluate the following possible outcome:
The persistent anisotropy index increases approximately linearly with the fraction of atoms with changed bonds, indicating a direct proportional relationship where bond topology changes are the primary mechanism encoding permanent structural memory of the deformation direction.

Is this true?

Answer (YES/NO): NO